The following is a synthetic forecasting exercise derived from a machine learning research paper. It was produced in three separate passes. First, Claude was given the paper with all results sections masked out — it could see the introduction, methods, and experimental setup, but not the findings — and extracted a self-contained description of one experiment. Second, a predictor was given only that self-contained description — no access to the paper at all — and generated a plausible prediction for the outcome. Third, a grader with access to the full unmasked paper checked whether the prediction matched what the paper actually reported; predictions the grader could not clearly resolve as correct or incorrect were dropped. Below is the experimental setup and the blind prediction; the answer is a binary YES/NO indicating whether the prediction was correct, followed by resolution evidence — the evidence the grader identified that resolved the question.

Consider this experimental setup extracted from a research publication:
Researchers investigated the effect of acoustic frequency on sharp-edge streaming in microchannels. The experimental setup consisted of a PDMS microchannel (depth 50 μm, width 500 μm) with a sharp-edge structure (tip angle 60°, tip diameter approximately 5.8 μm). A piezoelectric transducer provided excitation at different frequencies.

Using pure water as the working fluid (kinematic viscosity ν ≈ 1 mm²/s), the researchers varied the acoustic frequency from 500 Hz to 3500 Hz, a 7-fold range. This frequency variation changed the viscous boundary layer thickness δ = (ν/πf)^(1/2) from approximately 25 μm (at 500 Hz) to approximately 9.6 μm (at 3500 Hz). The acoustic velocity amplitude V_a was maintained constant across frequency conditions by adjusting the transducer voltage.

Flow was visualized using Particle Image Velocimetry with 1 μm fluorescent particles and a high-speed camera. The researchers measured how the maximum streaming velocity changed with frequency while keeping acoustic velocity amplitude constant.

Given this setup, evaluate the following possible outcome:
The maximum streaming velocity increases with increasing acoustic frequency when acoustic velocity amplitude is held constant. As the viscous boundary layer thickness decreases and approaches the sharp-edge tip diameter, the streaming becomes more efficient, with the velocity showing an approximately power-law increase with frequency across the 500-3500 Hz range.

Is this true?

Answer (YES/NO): NO